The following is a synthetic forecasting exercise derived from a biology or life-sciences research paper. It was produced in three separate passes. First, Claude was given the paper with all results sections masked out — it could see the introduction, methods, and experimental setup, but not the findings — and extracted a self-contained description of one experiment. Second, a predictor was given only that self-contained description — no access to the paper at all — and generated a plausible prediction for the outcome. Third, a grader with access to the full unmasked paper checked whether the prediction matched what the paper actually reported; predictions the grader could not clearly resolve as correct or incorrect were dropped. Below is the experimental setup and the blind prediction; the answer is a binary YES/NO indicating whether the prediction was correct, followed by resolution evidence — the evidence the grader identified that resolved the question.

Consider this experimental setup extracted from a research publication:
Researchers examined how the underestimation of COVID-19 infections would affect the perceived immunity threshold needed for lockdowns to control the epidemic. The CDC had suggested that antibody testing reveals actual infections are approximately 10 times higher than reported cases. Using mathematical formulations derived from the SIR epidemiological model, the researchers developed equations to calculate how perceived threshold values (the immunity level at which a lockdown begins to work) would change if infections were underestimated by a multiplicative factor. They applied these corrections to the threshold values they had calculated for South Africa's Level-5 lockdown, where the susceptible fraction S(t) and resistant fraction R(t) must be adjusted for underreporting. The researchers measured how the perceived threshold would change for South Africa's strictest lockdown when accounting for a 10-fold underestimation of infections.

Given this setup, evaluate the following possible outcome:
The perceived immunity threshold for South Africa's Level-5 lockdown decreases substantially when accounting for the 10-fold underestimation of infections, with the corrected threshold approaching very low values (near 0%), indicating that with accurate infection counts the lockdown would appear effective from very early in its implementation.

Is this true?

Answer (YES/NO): YES